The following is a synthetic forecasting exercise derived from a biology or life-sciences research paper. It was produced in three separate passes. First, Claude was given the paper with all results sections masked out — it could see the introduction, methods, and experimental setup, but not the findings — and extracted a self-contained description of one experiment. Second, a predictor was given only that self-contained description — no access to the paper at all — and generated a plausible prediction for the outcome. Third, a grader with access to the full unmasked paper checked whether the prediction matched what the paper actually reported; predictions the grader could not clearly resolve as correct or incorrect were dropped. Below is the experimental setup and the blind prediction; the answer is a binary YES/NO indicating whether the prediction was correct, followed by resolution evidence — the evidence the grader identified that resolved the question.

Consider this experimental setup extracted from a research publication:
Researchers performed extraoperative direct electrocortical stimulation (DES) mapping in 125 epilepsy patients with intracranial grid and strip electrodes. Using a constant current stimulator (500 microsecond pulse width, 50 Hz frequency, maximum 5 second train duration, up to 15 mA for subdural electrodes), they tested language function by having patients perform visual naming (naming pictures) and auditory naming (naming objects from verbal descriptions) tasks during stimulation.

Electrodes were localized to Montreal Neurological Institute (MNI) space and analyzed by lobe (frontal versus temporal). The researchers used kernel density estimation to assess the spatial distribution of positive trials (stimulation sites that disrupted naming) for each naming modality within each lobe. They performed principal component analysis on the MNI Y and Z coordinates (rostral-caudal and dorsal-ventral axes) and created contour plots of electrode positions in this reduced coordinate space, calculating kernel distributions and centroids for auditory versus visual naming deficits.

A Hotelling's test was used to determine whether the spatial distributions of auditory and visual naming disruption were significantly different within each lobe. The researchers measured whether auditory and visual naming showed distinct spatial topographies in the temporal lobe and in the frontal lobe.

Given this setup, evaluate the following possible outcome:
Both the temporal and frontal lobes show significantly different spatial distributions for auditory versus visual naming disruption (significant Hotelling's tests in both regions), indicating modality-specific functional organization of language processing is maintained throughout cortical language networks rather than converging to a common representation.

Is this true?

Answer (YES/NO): YES